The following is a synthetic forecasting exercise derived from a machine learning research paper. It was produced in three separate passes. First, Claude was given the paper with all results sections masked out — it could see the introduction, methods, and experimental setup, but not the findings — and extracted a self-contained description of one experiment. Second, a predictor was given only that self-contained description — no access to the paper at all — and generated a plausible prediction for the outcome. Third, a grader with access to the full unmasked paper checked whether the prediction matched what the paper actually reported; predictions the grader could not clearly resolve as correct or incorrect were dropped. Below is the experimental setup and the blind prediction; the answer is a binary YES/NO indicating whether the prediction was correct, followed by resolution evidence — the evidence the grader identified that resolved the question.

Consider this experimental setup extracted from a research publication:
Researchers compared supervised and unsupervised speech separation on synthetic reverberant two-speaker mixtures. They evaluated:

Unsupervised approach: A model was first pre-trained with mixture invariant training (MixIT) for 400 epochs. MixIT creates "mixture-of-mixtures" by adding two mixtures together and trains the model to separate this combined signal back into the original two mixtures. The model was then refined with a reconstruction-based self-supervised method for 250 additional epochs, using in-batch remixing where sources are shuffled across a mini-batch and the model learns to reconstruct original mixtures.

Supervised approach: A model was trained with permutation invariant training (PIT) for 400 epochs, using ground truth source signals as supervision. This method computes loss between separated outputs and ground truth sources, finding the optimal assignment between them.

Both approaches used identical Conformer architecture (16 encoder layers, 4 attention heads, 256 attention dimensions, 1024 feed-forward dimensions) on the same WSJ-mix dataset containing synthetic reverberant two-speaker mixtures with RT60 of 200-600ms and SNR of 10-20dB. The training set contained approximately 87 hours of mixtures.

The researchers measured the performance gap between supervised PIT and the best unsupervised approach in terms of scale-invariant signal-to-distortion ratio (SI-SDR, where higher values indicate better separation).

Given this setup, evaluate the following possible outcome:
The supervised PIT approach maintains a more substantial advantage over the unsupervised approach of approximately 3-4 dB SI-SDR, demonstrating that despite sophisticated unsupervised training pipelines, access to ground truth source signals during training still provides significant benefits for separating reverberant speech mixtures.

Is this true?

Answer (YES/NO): NO